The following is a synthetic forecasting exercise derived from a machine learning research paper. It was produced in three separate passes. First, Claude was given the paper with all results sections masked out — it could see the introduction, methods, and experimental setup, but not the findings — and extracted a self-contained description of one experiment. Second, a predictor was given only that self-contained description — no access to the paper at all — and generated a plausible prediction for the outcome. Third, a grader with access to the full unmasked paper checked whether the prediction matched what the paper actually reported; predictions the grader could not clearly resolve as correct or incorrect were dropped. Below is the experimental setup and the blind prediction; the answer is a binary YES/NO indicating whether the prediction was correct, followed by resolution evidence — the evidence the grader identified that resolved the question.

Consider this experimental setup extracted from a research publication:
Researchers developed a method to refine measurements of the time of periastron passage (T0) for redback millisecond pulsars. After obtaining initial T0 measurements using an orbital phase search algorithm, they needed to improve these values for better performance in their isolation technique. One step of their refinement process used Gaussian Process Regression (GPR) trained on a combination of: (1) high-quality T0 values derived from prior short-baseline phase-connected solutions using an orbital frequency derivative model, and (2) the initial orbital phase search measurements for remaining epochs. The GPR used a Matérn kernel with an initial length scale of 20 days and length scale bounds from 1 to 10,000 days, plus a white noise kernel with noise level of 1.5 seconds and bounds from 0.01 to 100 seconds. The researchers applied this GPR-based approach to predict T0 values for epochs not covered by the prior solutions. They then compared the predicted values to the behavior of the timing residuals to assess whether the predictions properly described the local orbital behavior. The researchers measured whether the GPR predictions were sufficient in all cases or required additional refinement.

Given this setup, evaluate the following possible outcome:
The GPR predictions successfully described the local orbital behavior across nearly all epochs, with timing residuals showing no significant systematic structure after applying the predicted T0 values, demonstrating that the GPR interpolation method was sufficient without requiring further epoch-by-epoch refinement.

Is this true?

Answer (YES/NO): NO